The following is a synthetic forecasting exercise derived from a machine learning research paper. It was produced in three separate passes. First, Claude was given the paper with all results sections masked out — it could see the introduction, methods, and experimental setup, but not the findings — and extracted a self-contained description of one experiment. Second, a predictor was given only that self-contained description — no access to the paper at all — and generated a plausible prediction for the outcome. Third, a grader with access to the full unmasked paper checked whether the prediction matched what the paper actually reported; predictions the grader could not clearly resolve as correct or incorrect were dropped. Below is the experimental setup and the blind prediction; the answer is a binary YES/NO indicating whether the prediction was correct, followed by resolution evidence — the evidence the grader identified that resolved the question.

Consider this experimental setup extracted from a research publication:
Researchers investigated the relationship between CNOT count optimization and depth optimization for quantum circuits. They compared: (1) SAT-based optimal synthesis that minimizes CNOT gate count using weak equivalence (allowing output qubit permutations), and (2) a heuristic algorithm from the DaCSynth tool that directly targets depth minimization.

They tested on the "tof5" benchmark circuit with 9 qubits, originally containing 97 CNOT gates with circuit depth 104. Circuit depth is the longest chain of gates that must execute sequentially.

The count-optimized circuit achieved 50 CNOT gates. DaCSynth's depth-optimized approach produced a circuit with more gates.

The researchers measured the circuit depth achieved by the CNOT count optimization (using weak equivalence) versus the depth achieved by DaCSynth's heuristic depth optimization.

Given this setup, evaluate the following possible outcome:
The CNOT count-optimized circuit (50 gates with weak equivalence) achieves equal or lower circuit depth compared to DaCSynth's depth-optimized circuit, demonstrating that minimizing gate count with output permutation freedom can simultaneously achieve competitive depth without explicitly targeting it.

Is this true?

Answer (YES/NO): YES